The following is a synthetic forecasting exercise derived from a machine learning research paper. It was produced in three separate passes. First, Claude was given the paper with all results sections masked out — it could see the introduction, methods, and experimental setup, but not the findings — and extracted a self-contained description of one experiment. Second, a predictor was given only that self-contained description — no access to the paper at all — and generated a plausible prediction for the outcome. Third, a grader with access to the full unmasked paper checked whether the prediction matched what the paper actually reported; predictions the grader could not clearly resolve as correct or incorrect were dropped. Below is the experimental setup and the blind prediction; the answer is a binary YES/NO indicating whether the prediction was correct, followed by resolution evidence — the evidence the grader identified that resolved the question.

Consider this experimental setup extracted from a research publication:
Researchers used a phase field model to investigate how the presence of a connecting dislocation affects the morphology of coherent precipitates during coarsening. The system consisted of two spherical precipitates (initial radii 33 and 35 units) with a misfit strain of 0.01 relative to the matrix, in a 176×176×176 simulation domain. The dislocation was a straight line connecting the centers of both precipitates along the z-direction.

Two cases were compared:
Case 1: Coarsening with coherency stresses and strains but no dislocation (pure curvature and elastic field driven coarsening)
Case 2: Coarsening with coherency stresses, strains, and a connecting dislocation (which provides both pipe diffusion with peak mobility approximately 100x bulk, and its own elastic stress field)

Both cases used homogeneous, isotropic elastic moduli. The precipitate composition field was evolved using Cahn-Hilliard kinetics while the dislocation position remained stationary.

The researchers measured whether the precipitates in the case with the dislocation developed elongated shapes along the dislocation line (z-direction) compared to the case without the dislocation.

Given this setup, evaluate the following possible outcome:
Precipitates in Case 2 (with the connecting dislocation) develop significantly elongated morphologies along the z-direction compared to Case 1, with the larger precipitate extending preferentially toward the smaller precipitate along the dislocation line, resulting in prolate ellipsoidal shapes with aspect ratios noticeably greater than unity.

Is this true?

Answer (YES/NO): NO